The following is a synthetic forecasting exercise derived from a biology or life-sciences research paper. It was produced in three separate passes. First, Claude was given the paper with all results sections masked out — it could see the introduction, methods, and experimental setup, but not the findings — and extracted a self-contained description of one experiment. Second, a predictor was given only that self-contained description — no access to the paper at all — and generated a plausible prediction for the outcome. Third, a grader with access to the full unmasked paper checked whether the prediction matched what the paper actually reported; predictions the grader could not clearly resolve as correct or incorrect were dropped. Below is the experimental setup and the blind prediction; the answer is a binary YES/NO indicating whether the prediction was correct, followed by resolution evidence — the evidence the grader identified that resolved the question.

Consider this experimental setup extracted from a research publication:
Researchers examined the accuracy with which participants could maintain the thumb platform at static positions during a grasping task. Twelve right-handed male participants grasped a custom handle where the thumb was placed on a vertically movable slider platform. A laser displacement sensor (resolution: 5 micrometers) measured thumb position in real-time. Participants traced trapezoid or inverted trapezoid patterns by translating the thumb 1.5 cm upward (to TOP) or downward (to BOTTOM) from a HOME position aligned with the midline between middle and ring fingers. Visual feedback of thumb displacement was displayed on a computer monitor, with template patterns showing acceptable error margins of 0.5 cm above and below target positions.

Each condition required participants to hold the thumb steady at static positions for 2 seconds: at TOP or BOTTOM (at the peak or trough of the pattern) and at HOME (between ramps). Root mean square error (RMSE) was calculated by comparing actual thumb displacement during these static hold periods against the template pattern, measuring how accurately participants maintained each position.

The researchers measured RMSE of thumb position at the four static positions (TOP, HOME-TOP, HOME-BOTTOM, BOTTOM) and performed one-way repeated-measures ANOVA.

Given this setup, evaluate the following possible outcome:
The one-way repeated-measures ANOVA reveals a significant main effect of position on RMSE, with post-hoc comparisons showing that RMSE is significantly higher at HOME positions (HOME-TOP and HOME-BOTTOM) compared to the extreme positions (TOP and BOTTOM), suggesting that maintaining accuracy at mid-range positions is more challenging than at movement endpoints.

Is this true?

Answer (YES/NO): NO